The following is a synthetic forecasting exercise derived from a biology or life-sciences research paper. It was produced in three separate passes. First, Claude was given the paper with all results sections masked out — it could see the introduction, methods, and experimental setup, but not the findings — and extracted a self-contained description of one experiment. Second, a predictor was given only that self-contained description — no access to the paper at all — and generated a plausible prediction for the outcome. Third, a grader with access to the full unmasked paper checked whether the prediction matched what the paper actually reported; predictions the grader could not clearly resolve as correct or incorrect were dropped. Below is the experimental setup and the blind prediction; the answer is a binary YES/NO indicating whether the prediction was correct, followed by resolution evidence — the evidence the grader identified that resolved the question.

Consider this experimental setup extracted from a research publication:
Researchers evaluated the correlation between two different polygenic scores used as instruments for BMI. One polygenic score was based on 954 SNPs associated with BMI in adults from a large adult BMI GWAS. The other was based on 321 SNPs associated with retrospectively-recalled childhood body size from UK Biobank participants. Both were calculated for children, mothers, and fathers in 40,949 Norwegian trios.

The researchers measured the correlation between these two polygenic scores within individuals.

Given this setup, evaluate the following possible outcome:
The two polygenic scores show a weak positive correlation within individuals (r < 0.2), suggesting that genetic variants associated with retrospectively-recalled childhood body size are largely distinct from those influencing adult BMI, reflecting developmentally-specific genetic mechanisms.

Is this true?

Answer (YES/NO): NO